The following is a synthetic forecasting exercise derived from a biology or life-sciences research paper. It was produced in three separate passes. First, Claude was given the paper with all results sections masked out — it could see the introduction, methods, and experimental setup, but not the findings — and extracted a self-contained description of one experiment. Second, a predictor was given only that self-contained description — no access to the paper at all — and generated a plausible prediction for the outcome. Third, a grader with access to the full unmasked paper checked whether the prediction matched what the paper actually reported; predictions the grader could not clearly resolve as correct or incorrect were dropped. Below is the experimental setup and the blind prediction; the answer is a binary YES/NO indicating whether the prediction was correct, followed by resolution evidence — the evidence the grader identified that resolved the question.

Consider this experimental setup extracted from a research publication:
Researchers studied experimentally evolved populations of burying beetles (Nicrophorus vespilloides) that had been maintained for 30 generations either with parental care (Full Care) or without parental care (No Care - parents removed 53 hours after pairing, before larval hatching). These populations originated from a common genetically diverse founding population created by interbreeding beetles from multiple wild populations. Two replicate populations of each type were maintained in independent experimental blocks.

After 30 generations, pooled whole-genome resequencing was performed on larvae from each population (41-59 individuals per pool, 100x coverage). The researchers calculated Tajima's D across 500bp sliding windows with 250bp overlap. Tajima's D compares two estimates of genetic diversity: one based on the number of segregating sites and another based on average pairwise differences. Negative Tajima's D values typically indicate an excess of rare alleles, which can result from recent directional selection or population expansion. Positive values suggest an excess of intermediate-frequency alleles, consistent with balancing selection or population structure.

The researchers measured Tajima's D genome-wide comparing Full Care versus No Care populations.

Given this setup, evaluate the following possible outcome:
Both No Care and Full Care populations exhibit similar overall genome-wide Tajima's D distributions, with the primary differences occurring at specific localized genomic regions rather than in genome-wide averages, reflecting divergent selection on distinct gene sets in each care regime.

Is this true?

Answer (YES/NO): NO